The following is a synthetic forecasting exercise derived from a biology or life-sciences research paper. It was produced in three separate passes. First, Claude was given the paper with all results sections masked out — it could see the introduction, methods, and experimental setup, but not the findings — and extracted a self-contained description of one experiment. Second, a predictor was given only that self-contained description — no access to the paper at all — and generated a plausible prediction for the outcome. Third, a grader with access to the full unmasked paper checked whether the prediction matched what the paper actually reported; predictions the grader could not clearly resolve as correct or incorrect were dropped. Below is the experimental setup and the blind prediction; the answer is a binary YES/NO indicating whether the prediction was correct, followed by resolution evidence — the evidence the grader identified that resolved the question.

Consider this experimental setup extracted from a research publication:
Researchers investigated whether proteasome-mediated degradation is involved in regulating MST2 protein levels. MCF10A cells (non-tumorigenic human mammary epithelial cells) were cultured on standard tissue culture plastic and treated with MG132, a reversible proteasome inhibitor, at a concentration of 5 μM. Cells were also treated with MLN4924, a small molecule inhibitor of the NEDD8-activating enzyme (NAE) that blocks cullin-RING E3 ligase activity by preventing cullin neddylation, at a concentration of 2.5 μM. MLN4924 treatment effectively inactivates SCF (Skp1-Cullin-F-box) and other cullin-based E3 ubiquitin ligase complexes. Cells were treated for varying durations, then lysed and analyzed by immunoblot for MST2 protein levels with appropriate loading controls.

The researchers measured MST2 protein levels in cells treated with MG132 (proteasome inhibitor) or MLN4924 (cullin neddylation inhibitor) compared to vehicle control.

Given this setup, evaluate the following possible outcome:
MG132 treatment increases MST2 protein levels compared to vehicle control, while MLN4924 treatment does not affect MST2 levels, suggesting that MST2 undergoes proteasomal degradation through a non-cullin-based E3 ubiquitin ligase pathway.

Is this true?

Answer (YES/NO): NO